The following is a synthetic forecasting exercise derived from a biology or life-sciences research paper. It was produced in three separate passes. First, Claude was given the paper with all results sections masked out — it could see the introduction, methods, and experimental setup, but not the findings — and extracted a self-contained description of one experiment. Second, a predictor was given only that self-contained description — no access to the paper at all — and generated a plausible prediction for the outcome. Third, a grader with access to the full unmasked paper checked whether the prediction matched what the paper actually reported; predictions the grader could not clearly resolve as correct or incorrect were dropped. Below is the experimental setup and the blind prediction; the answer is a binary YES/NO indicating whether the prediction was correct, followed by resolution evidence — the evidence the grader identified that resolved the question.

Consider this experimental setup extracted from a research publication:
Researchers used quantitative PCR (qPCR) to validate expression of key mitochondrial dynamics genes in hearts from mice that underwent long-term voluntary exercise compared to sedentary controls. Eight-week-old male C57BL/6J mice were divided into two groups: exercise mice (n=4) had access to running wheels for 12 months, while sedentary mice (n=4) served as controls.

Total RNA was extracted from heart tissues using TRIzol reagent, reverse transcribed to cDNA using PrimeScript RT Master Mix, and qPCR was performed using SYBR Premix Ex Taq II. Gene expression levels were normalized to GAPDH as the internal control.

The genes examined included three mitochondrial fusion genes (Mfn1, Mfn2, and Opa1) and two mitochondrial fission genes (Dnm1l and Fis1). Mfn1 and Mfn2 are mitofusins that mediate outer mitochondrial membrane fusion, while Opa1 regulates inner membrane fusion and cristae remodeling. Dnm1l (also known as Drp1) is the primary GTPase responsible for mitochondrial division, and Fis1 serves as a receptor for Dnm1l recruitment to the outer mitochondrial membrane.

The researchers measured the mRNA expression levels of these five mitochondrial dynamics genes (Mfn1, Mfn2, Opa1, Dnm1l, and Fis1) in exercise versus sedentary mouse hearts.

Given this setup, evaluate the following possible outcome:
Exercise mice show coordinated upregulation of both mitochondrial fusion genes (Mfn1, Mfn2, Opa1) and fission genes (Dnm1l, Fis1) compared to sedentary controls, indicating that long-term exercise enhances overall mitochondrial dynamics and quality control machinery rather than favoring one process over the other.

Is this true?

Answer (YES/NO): NO